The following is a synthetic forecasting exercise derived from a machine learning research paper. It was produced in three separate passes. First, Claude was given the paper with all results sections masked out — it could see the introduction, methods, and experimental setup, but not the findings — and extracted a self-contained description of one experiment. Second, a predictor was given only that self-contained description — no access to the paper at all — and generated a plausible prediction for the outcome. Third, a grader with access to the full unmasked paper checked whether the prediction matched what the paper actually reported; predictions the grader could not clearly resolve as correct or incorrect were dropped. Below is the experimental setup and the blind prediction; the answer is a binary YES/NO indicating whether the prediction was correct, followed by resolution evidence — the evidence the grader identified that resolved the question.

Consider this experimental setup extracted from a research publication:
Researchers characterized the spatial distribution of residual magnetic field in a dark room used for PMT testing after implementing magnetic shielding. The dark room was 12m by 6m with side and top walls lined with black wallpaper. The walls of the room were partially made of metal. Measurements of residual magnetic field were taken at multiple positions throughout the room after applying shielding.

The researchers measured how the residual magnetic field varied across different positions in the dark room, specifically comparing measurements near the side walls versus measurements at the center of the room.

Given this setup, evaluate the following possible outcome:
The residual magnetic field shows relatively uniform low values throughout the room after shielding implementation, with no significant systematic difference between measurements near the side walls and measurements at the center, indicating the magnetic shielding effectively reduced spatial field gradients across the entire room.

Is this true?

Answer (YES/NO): NO